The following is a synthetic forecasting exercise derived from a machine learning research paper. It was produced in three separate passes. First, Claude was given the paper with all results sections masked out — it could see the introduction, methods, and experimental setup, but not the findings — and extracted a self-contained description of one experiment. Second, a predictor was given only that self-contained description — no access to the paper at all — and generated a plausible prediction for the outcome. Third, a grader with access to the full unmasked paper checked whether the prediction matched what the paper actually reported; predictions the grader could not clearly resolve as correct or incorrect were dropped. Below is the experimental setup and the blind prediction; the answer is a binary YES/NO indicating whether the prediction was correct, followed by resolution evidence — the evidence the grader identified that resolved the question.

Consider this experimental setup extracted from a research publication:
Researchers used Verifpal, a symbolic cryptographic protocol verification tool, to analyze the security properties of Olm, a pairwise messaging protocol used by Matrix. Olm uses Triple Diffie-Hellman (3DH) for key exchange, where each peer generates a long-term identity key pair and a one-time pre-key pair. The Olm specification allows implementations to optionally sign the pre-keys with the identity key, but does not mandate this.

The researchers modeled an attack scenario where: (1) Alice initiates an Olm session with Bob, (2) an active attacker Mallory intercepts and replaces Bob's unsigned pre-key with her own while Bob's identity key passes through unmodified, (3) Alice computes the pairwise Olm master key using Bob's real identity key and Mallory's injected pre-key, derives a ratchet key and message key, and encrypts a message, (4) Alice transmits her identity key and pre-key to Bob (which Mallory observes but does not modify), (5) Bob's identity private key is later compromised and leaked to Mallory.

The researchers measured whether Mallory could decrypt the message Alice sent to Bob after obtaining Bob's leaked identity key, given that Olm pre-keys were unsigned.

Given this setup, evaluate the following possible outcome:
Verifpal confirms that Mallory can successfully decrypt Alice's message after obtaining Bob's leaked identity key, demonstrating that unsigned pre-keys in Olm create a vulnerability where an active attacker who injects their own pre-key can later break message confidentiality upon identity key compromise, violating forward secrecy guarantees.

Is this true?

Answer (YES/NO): YES